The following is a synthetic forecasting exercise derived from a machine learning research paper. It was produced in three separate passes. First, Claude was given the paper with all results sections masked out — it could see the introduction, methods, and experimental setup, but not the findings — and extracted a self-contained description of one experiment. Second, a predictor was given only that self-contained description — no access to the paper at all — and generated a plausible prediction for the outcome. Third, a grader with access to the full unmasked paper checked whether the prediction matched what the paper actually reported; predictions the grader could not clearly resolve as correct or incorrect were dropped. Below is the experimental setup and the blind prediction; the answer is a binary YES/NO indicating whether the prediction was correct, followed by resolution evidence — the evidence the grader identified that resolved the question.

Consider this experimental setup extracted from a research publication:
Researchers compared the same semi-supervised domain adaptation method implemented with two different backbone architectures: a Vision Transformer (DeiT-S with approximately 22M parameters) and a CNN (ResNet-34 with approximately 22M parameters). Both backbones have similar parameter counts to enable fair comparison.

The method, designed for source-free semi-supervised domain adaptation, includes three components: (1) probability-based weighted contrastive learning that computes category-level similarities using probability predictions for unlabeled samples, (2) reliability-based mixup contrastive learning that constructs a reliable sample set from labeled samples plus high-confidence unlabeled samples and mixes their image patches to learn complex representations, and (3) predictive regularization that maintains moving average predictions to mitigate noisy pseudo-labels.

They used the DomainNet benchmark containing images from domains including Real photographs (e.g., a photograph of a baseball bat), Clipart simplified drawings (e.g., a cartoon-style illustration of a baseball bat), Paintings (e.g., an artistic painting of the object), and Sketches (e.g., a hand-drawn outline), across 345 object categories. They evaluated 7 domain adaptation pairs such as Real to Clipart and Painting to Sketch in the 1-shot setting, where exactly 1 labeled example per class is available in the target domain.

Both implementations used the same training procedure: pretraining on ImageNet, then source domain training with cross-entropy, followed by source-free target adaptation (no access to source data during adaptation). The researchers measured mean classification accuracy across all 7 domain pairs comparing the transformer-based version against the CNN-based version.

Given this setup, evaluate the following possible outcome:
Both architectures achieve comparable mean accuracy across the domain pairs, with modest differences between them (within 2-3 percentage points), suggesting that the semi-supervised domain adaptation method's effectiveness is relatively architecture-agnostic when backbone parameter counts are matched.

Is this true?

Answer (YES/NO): NO